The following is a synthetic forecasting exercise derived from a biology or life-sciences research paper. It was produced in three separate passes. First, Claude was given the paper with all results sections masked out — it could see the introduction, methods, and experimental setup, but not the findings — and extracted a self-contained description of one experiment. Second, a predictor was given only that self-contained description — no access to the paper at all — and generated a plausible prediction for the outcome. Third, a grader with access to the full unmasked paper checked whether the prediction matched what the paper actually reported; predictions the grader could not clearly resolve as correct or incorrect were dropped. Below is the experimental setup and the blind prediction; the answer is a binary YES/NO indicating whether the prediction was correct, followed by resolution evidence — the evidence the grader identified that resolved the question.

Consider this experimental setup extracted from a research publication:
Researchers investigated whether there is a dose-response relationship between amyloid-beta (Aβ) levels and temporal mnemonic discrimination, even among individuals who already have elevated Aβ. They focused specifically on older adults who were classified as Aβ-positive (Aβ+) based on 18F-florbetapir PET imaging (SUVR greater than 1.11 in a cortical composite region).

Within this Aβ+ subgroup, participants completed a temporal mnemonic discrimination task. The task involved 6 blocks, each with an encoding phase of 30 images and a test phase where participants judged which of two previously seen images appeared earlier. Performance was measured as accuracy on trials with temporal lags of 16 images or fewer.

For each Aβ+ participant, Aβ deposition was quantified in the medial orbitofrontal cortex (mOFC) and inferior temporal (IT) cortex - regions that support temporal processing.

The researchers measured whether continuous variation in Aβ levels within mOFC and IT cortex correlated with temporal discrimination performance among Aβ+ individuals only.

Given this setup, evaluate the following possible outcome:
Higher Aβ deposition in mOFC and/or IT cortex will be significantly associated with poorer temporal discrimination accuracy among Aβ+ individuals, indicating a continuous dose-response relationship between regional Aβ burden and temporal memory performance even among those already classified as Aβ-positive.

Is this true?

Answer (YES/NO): YES